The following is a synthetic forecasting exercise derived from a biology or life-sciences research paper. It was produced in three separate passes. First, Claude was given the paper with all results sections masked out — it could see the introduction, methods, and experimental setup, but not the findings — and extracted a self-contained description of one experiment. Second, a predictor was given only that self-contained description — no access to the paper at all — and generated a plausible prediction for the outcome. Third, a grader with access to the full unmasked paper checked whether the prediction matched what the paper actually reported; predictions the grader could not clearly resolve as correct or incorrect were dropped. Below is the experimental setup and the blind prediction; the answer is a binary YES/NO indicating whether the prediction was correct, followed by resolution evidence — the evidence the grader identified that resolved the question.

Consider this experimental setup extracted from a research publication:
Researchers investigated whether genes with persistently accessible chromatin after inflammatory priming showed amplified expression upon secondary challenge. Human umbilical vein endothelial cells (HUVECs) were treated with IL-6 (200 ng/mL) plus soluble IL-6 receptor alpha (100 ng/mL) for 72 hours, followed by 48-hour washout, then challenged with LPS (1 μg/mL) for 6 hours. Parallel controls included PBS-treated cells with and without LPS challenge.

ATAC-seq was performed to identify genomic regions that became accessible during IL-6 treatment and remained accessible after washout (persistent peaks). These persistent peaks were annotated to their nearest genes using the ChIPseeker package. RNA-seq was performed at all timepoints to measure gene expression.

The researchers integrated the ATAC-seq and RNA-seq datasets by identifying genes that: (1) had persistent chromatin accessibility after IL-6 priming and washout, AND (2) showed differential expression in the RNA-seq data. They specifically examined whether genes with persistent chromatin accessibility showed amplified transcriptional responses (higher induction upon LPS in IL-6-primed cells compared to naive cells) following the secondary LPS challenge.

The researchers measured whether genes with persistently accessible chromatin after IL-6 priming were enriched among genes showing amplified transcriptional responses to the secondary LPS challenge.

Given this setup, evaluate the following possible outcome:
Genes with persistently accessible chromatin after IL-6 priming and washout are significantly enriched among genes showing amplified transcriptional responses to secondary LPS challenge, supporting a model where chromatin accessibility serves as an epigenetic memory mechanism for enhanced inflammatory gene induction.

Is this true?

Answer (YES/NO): YES